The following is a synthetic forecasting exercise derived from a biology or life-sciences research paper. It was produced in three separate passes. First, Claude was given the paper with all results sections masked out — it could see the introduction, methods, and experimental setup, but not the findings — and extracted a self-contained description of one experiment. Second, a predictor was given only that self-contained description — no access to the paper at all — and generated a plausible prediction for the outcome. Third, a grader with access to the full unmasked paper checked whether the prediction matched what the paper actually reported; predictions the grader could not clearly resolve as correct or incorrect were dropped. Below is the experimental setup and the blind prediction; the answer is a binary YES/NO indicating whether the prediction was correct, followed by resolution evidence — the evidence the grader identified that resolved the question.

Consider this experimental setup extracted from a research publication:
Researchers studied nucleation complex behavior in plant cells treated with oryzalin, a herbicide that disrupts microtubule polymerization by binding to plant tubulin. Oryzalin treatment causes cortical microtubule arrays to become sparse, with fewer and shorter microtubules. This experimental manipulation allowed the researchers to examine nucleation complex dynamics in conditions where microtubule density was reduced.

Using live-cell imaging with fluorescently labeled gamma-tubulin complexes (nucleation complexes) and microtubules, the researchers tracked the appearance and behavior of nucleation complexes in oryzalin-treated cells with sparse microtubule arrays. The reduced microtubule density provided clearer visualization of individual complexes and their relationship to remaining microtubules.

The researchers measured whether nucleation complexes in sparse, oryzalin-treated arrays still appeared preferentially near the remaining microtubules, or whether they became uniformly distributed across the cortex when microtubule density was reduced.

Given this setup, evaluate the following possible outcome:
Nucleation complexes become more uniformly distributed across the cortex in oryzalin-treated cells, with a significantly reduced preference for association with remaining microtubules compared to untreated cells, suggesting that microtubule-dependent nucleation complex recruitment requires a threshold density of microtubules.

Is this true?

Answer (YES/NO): NO